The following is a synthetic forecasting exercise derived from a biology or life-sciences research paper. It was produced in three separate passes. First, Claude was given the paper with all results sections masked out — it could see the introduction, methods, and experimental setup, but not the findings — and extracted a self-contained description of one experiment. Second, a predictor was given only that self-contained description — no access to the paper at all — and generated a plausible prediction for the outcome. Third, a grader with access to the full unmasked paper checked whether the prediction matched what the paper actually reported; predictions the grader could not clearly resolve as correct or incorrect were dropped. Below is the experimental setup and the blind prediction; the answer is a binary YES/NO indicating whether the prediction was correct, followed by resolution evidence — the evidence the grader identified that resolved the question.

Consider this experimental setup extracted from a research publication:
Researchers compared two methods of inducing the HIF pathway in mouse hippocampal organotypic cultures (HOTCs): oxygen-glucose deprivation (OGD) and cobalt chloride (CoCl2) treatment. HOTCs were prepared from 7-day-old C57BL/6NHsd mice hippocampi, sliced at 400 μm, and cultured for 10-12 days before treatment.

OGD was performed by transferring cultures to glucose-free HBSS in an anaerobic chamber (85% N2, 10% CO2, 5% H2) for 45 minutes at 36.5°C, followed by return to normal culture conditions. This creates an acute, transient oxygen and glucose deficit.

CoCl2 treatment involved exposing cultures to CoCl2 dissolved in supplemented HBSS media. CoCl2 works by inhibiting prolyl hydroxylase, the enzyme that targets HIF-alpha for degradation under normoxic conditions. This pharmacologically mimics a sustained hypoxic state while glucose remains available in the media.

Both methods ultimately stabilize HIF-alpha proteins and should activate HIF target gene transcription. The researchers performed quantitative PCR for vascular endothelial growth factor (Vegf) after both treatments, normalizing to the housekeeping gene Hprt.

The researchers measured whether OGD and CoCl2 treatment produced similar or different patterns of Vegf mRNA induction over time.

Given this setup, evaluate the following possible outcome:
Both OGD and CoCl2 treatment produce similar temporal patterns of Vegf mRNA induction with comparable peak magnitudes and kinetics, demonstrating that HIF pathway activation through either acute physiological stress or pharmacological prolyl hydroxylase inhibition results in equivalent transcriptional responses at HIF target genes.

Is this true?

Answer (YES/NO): NO